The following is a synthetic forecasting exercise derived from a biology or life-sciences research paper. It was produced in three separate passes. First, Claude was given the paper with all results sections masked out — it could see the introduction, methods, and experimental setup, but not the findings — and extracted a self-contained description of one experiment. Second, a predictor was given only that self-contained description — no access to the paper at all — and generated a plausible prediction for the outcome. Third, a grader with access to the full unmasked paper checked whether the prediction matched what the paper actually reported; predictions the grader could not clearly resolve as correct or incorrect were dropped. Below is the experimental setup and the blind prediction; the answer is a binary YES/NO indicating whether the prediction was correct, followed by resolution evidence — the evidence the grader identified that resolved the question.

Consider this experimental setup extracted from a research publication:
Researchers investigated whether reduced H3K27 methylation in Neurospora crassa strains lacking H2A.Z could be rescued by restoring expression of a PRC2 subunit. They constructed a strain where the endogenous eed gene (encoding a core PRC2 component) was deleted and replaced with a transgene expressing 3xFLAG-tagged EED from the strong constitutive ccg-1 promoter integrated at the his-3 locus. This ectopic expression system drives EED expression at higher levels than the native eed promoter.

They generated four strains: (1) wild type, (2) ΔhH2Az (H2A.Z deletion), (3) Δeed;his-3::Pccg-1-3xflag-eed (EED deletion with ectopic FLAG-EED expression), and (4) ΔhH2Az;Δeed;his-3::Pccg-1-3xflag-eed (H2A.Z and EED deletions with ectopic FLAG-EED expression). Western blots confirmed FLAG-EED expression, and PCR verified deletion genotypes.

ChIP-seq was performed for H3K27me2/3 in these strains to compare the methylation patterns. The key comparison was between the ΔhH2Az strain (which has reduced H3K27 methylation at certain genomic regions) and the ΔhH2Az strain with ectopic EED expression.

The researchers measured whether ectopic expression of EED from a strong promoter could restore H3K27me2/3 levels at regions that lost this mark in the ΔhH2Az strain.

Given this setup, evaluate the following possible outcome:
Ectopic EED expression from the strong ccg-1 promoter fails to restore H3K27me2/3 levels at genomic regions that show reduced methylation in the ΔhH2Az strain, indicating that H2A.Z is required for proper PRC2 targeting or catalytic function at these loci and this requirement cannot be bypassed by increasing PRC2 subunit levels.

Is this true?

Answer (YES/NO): NO